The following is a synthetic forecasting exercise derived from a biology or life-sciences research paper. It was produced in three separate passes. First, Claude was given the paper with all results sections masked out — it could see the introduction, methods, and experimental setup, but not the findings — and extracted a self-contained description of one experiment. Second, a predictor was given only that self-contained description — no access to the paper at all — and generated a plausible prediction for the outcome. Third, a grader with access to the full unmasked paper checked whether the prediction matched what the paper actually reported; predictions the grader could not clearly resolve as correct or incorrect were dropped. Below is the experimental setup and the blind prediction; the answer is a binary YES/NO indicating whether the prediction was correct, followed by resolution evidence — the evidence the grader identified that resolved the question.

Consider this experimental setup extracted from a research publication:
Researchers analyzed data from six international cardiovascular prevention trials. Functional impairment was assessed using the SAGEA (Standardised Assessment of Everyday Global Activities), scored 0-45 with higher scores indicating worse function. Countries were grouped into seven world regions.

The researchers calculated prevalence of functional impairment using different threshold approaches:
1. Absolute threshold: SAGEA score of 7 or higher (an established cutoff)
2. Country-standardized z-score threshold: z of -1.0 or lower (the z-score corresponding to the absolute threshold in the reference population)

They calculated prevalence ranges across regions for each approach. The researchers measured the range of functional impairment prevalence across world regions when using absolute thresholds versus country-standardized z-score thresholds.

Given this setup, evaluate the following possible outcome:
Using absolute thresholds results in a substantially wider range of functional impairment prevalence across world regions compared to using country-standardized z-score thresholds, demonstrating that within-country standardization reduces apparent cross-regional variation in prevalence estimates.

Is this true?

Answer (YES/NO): YES